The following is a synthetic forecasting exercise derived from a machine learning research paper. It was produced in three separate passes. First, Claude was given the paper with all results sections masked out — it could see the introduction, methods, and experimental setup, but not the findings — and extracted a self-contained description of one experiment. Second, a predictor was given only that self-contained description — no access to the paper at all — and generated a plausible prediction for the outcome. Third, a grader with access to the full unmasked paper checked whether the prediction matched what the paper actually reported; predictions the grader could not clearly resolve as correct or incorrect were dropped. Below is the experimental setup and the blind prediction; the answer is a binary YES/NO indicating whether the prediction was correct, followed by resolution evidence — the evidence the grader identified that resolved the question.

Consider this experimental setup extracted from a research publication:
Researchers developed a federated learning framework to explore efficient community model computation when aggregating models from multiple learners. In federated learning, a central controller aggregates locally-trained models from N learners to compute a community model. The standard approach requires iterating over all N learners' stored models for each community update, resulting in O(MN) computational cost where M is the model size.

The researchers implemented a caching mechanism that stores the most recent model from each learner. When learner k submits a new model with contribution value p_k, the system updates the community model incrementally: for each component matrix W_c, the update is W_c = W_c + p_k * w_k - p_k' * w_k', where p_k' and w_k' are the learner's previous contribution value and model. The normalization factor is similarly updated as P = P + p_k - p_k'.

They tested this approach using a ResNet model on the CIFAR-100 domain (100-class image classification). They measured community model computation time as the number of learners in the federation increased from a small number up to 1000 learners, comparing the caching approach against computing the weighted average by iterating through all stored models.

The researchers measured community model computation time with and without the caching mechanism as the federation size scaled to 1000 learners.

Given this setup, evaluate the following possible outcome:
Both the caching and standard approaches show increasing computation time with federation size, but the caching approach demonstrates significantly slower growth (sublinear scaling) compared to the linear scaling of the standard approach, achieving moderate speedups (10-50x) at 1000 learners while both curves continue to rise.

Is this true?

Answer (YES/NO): NO